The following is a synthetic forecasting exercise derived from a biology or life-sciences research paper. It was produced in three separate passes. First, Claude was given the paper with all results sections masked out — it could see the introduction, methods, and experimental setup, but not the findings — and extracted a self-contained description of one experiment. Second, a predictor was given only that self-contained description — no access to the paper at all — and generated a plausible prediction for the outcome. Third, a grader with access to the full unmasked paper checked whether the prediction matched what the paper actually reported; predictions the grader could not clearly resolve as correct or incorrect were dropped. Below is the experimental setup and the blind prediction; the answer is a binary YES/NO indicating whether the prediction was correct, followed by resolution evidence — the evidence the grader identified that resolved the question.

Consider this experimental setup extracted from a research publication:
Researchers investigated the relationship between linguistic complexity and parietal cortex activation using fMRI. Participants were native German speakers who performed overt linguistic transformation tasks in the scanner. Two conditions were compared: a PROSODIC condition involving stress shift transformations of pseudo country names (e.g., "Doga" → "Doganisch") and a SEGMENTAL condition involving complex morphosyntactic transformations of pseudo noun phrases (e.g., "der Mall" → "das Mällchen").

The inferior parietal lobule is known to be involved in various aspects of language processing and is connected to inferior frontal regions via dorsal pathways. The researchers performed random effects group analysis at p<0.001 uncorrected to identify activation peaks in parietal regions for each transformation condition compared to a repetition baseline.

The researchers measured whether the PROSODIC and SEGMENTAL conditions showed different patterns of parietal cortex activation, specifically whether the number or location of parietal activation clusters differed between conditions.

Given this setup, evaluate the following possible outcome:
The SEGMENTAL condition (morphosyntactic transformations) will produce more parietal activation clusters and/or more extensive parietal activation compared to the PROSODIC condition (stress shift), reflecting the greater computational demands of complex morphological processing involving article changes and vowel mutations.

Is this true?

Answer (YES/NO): YES